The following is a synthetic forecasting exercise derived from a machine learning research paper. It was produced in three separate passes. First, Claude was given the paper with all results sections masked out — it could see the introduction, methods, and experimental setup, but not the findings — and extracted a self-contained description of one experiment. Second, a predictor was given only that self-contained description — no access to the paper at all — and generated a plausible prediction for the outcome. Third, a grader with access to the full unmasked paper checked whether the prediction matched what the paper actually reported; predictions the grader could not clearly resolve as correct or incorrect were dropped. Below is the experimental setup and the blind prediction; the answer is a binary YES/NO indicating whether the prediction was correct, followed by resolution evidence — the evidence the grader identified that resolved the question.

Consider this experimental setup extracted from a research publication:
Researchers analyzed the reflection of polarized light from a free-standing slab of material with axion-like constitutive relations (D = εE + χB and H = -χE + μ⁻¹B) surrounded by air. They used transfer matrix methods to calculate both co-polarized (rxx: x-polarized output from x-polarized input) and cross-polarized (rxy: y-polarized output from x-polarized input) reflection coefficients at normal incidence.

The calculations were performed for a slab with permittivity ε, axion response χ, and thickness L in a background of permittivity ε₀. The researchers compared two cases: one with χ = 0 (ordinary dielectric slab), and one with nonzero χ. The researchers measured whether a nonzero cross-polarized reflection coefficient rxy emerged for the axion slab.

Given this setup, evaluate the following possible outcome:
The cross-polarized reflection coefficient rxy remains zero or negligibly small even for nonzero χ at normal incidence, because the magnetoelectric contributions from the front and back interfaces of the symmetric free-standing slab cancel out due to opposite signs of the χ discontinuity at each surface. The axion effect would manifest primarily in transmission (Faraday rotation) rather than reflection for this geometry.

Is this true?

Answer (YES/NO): NO